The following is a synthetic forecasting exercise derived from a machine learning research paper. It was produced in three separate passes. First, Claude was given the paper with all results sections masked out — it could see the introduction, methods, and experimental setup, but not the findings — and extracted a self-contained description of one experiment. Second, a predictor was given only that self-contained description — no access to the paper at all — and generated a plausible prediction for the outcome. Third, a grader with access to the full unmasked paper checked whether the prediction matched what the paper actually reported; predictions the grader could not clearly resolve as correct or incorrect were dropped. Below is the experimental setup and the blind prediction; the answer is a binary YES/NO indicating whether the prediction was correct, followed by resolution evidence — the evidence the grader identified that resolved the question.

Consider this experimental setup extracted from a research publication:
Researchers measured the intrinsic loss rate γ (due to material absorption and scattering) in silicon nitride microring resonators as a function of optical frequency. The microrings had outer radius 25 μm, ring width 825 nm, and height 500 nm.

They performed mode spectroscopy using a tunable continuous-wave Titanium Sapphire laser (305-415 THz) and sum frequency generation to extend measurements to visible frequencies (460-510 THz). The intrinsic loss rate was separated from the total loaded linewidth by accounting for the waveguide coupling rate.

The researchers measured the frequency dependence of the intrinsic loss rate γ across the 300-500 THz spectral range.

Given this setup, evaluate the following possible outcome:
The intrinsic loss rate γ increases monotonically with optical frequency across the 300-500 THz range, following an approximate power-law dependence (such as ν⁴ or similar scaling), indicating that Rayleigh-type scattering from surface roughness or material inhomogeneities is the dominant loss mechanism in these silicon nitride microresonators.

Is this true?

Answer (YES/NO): NO